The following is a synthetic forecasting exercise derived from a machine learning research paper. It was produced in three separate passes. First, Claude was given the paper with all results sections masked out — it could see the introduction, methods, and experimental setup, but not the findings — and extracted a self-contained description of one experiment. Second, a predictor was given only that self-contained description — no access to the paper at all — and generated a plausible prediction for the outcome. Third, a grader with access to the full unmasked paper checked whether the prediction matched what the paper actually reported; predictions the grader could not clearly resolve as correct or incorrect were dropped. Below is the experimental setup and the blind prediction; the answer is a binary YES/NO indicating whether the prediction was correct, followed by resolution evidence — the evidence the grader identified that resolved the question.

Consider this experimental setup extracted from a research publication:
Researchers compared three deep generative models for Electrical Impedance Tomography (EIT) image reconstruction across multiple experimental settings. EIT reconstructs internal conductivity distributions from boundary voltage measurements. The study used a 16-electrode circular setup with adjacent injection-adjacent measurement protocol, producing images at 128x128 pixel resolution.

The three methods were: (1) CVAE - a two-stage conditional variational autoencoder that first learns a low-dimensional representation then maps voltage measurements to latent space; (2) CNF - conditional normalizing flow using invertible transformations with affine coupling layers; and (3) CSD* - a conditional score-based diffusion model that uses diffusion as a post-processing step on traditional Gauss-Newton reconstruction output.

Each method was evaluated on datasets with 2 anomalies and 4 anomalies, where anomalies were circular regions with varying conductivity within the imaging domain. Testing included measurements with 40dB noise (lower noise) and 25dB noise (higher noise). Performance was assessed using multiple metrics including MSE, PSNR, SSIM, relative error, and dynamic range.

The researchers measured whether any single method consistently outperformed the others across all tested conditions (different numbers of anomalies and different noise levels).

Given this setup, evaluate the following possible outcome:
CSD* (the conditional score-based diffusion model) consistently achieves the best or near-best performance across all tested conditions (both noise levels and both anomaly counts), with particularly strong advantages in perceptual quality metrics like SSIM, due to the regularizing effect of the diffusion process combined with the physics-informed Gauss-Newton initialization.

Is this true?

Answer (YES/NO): NO